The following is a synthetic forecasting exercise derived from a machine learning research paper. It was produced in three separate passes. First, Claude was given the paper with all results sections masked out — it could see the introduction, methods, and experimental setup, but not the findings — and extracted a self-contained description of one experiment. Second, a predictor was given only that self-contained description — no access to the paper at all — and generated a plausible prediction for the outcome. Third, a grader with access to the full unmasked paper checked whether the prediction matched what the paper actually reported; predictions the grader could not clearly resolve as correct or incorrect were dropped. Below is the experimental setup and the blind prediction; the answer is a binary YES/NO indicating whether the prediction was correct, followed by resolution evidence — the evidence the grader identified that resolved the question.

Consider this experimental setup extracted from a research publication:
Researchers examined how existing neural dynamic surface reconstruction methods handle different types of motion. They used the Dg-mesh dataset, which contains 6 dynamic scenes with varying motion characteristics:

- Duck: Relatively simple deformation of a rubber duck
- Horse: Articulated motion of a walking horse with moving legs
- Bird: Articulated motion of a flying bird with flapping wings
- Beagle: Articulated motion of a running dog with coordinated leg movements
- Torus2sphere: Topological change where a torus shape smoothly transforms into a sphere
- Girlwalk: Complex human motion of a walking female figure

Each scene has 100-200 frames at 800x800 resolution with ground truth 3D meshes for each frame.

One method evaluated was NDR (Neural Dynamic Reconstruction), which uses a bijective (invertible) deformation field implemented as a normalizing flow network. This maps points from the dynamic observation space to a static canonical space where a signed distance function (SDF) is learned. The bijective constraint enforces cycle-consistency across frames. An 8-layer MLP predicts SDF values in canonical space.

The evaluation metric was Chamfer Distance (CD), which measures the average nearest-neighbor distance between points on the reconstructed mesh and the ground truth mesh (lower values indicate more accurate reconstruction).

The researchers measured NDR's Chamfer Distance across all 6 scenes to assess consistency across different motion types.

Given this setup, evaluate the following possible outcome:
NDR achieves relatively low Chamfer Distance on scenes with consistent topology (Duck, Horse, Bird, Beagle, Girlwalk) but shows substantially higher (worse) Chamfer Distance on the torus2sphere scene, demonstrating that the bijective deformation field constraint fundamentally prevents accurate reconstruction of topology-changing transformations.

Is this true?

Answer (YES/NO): NO